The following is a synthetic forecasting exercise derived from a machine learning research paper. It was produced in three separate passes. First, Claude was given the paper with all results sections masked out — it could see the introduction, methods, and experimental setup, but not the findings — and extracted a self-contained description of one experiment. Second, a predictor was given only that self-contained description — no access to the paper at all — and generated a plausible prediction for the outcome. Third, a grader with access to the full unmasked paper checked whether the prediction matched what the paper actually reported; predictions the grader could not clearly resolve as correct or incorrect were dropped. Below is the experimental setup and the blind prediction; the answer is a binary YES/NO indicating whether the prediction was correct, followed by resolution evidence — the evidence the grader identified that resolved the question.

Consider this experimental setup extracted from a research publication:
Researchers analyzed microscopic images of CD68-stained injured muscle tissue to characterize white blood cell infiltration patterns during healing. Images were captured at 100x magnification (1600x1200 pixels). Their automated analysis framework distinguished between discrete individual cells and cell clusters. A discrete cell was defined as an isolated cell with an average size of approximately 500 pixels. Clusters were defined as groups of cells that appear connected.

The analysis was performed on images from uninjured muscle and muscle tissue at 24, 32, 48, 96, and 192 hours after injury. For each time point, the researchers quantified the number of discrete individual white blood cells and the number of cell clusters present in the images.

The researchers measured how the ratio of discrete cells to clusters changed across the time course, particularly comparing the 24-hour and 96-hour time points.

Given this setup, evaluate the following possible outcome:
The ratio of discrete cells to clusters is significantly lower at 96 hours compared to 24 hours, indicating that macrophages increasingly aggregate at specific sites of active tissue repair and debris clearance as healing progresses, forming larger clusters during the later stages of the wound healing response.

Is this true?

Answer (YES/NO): YES